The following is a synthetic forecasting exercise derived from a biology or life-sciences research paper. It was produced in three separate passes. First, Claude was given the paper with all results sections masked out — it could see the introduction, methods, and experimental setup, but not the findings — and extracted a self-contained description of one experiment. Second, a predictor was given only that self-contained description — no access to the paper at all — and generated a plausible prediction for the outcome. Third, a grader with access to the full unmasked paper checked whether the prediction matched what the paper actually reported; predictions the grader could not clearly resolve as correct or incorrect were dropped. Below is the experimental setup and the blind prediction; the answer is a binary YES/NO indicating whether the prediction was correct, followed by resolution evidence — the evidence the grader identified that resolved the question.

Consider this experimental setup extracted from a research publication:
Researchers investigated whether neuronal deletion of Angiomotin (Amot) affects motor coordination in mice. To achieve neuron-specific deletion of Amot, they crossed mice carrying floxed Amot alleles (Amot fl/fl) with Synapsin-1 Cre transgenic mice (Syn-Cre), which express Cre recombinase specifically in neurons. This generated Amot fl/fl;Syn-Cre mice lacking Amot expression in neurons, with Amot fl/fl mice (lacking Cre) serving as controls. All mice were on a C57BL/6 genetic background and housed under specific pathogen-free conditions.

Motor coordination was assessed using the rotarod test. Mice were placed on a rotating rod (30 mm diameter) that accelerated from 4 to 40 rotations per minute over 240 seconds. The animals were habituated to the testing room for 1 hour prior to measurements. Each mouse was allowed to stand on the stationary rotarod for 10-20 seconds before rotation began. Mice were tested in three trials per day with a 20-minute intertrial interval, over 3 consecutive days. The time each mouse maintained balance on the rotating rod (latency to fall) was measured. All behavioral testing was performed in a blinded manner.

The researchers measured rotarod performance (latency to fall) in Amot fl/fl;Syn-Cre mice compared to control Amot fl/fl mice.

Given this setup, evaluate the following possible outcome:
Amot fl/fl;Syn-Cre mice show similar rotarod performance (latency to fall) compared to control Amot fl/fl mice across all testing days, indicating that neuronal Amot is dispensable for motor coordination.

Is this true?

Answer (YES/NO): NO